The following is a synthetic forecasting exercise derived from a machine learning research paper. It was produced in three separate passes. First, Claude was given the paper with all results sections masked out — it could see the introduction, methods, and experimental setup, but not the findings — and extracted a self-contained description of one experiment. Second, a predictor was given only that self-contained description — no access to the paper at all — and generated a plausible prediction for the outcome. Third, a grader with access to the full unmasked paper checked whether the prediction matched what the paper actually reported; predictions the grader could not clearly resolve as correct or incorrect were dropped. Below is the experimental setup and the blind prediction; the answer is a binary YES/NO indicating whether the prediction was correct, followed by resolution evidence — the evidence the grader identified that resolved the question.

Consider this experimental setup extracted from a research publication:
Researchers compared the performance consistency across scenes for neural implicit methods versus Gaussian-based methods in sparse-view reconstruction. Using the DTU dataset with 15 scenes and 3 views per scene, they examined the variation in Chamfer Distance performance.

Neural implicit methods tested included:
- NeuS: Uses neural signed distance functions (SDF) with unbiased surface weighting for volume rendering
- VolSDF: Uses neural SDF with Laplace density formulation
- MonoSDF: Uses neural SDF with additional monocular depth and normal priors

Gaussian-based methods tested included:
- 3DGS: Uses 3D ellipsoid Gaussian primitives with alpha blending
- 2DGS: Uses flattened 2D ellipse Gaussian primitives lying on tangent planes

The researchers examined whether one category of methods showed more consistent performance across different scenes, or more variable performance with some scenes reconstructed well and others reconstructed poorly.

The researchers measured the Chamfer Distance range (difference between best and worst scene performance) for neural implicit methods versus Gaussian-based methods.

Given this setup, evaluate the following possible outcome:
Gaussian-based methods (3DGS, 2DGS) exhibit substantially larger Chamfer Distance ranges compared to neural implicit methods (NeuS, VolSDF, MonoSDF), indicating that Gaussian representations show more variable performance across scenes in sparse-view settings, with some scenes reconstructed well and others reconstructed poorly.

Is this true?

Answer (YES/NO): NO